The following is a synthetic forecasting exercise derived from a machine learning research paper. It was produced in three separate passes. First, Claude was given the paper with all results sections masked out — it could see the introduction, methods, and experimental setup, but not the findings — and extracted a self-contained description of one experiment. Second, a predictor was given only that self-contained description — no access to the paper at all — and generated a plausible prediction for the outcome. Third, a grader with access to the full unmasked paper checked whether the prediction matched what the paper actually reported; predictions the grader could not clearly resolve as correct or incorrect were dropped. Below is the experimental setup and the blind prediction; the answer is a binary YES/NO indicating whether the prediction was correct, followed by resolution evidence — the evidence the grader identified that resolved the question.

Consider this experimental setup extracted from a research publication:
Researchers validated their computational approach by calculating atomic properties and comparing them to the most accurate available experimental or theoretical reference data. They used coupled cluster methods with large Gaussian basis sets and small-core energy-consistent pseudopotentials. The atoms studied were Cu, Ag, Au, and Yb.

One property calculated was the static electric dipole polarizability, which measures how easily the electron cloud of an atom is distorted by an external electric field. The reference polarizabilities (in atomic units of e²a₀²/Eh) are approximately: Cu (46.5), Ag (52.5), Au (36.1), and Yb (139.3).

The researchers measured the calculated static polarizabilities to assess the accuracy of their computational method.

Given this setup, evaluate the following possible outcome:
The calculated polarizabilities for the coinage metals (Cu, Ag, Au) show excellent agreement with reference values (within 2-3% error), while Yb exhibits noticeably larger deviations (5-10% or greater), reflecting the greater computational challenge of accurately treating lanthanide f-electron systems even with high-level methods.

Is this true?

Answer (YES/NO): NO